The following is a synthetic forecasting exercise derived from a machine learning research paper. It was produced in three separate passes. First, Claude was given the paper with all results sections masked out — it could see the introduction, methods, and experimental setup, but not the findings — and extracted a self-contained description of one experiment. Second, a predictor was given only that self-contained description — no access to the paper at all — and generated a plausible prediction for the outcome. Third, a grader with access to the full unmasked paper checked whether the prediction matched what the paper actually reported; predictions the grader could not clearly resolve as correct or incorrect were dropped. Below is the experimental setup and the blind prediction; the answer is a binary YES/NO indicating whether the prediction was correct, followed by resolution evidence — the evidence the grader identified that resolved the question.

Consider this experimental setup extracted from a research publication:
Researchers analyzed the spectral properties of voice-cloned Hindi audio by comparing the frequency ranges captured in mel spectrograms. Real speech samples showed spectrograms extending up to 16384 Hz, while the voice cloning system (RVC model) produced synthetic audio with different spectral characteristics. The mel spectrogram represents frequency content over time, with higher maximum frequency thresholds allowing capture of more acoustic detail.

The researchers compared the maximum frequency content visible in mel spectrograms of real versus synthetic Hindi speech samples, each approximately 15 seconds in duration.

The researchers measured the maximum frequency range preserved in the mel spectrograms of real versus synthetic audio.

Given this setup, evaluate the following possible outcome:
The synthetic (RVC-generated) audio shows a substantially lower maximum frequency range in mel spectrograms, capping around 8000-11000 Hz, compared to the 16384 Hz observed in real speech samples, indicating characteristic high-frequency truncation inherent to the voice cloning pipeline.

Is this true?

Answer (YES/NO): YES